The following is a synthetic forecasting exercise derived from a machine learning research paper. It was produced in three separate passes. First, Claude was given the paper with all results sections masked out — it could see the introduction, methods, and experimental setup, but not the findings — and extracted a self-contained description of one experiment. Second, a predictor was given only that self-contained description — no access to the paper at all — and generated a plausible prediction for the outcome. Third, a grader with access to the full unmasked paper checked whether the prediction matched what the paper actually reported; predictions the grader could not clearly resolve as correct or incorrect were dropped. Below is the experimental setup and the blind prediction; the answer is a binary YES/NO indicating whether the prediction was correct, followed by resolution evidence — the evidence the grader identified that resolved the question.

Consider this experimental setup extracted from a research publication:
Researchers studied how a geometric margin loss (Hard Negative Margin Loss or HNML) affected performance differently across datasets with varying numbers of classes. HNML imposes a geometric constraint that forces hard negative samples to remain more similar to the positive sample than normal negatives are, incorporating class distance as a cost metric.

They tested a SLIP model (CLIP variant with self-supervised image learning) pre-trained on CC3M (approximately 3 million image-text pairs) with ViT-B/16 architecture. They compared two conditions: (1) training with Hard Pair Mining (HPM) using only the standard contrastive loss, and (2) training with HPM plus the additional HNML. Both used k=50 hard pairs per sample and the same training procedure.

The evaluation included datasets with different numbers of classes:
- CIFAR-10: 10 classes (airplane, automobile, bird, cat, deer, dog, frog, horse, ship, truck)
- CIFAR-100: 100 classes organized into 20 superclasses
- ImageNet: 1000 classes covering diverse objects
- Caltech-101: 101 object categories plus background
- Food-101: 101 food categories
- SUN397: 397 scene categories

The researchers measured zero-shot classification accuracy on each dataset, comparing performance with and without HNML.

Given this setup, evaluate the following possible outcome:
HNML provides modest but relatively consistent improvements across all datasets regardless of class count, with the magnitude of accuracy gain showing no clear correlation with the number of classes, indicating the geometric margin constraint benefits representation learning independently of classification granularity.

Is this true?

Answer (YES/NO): NO